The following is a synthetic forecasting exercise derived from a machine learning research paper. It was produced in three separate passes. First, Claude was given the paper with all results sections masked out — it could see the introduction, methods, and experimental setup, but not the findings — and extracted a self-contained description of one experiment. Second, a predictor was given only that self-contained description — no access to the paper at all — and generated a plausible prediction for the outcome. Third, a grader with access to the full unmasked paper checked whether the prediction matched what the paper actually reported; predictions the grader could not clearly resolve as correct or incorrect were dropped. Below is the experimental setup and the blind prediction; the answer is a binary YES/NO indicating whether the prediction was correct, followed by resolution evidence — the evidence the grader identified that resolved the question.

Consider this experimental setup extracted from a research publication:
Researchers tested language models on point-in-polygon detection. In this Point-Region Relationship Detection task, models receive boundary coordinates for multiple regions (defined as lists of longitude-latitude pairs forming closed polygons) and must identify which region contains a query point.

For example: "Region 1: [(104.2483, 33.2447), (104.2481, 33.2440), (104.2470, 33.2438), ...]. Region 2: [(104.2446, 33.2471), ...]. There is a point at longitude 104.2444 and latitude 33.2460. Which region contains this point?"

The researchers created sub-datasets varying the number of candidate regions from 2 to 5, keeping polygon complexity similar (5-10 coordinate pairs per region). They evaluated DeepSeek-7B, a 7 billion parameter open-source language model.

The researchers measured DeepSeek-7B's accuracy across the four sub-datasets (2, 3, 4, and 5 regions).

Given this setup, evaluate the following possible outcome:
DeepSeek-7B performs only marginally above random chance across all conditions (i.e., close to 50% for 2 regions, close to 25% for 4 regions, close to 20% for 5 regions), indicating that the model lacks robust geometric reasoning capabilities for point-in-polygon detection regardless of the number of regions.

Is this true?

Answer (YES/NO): NO